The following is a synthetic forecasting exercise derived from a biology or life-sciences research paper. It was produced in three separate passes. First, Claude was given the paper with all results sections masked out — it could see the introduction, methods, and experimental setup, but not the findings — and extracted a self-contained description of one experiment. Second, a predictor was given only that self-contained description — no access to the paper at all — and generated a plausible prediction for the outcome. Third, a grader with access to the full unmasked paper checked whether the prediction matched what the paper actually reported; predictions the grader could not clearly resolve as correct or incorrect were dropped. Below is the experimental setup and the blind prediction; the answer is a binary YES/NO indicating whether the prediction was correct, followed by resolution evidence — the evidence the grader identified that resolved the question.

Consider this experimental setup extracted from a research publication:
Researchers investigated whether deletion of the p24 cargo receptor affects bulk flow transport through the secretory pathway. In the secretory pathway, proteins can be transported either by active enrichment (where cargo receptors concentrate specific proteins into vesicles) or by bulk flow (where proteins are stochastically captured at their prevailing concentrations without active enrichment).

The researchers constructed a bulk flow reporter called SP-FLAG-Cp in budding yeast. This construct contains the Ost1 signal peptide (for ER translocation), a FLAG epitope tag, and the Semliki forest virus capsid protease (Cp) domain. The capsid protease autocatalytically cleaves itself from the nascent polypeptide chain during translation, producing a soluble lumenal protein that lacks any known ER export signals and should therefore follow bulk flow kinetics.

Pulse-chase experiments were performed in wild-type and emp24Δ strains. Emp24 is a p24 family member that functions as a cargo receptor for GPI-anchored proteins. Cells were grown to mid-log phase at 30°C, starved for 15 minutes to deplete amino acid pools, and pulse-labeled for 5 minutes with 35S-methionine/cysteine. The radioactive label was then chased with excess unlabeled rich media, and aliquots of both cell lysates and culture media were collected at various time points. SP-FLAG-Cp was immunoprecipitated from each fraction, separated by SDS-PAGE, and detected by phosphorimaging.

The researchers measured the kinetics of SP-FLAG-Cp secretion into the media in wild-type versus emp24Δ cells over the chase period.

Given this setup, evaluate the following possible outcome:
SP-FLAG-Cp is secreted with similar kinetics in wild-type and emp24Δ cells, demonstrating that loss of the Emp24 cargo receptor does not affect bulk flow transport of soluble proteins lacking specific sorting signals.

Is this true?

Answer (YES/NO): NO